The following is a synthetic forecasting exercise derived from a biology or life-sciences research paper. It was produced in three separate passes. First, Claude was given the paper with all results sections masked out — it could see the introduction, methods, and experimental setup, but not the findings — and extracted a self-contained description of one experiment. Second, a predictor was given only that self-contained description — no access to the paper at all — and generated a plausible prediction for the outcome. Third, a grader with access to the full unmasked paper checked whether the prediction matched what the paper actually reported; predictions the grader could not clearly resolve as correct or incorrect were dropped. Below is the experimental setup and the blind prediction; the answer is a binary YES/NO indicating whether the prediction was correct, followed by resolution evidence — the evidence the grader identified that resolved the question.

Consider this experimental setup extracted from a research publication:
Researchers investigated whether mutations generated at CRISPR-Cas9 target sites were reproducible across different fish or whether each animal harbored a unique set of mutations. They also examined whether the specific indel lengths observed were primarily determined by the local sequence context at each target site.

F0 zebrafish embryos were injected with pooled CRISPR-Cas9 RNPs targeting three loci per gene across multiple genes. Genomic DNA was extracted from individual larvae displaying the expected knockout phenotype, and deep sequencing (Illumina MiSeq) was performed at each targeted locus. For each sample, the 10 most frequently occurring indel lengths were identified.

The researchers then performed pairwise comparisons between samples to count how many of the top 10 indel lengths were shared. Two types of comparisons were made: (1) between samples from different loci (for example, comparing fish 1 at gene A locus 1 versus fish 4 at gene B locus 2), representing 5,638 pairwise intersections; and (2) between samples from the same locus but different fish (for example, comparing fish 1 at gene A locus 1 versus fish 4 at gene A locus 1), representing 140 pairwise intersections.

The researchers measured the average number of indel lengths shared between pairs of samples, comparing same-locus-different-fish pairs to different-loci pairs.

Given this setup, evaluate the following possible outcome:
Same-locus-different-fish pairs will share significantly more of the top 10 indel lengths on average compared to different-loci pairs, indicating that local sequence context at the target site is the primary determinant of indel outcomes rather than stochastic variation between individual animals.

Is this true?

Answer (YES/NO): YES